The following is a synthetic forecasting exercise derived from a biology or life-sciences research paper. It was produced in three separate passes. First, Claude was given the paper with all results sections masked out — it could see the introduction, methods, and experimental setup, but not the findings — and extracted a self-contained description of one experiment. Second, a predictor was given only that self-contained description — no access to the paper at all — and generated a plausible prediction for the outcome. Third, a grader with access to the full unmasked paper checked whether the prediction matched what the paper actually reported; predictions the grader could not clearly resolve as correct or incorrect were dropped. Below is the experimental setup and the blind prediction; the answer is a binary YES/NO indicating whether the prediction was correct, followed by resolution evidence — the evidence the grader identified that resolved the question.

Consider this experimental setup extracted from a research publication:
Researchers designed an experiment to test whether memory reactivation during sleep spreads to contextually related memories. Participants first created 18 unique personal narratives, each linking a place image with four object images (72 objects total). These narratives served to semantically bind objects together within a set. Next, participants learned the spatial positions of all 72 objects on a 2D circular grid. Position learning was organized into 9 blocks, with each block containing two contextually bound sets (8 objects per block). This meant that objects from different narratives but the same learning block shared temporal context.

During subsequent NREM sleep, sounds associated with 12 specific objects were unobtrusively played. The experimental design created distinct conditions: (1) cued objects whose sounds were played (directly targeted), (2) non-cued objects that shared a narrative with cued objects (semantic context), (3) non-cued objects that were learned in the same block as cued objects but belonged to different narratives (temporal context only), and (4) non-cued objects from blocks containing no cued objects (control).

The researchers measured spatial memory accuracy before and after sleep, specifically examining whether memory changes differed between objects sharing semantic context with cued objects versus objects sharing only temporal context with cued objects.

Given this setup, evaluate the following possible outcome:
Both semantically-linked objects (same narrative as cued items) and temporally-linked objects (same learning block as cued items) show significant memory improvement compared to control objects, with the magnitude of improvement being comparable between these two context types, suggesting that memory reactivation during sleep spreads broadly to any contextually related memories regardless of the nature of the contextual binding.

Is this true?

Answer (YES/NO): NO